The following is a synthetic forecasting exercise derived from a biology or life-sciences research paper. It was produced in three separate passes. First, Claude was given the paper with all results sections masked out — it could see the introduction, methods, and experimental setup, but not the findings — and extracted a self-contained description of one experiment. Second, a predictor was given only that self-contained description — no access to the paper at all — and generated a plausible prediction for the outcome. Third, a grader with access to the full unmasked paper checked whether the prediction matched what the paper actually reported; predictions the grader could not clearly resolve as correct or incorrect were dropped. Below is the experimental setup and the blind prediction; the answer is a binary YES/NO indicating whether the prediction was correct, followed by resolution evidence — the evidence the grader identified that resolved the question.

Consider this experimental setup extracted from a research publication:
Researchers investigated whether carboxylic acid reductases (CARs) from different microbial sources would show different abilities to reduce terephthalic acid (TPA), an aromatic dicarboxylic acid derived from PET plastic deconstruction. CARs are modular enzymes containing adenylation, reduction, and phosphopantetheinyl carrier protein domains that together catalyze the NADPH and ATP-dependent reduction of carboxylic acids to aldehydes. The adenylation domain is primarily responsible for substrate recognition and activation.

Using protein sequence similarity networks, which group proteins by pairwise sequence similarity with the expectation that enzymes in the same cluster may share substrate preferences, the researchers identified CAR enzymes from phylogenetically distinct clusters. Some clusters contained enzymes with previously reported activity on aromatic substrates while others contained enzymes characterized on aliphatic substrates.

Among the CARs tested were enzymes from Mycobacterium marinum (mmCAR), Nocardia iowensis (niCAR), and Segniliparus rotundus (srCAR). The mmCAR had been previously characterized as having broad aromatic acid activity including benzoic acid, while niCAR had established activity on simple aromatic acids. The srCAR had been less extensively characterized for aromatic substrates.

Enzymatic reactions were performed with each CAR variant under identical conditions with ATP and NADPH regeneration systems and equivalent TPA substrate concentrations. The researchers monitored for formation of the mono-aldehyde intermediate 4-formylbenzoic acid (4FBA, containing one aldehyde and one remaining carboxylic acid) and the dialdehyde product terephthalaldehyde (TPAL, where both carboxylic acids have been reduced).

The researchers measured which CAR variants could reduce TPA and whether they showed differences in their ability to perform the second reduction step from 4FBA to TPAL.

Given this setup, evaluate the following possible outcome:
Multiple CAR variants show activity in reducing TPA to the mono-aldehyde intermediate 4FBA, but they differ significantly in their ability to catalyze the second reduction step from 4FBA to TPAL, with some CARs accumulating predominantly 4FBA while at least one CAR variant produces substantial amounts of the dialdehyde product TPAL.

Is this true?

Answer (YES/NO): YES